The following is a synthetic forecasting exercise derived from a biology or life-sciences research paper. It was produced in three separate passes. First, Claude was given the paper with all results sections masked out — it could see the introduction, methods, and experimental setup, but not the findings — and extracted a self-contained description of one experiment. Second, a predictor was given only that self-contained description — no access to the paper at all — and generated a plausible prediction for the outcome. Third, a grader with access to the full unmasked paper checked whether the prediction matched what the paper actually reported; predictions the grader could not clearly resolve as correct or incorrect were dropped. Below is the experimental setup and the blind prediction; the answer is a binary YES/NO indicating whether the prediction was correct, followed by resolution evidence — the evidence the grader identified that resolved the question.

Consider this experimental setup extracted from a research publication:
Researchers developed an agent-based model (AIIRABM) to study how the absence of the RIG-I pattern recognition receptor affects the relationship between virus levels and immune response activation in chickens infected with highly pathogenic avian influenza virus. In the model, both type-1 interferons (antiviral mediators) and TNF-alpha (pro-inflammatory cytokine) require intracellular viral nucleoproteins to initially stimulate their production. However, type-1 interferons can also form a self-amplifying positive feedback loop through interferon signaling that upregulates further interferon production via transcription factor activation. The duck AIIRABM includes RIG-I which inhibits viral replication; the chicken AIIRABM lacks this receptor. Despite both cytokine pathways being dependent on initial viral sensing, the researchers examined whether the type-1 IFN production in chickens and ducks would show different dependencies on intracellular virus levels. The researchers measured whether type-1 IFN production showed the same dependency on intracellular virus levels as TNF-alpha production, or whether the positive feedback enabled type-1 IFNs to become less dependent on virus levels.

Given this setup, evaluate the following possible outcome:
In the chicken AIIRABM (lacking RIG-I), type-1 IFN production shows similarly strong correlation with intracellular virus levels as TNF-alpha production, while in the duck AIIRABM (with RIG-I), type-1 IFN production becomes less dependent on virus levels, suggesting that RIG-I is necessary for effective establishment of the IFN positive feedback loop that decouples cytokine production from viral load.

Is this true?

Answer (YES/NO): NO